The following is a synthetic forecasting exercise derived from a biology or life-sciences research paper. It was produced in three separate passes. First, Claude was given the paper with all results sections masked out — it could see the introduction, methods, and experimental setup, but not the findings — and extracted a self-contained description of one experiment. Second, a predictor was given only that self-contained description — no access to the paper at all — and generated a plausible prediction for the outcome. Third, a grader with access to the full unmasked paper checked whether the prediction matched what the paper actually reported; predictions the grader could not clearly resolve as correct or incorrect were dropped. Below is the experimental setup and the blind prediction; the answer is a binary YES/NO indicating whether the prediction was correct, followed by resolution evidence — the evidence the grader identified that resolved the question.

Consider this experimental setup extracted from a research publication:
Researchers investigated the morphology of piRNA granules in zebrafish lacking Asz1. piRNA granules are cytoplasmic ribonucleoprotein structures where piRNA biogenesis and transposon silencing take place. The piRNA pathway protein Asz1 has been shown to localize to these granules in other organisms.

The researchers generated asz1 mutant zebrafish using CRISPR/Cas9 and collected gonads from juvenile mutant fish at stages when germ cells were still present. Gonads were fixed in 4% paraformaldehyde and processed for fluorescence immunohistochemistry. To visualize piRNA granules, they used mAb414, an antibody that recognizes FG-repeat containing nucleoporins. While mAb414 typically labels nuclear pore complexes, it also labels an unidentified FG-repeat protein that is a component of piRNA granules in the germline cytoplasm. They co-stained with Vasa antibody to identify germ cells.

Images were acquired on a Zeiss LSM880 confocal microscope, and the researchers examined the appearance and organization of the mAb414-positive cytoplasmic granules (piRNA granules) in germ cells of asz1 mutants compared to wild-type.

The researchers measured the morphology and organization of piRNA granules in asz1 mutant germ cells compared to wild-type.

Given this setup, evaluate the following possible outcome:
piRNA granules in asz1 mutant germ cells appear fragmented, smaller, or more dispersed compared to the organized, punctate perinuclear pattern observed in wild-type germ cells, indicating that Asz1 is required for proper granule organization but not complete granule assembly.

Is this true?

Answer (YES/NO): NO